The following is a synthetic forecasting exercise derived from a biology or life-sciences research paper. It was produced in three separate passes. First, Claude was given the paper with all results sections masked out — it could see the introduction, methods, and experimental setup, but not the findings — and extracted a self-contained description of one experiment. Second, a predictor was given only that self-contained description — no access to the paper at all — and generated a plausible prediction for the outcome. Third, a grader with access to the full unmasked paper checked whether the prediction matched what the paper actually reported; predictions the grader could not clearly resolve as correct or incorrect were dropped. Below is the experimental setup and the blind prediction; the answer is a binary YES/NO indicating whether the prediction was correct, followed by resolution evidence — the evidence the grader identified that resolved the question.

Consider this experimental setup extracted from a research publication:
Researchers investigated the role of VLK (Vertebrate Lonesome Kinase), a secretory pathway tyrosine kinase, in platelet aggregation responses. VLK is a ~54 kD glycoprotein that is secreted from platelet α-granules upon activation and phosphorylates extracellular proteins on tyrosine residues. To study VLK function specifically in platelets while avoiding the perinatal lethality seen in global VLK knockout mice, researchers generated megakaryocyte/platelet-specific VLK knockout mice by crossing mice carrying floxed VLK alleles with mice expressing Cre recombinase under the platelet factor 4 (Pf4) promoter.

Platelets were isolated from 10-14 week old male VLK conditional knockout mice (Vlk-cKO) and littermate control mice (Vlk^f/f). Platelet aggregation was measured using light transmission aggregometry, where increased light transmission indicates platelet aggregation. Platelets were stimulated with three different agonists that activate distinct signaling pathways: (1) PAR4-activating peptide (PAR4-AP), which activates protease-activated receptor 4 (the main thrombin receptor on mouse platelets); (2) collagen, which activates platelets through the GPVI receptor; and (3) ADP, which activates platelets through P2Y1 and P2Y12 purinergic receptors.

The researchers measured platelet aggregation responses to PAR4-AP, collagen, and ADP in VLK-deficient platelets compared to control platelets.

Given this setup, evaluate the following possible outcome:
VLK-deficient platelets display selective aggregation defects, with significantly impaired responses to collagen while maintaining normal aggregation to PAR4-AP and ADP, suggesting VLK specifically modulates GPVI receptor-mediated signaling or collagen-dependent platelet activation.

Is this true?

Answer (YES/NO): NO